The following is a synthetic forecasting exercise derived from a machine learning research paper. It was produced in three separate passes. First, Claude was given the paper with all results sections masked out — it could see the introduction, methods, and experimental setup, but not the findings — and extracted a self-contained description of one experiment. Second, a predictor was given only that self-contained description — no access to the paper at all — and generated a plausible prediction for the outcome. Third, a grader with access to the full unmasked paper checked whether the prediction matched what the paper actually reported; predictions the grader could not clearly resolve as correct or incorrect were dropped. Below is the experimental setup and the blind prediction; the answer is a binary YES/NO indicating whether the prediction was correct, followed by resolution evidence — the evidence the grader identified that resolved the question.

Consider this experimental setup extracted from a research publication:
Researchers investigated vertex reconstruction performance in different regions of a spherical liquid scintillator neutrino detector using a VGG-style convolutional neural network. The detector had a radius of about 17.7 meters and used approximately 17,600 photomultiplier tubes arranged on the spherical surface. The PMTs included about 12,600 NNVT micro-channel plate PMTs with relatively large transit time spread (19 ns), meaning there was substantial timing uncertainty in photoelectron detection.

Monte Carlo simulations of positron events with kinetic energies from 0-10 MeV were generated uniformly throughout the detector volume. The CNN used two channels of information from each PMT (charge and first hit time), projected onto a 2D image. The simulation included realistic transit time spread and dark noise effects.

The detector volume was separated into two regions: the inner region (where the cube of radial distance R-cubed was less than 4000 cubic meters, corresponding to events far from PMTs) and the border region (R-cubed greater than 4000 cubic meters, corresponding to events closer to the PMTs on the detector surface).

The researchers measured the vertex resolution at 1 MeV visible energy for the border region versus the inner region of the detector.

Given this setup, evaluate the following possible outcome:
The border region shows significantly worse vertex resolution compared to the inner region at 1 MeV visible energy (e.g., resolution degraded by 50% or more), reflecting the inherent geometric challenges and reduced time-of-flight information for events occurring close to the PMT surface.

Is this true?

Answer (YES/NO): NO